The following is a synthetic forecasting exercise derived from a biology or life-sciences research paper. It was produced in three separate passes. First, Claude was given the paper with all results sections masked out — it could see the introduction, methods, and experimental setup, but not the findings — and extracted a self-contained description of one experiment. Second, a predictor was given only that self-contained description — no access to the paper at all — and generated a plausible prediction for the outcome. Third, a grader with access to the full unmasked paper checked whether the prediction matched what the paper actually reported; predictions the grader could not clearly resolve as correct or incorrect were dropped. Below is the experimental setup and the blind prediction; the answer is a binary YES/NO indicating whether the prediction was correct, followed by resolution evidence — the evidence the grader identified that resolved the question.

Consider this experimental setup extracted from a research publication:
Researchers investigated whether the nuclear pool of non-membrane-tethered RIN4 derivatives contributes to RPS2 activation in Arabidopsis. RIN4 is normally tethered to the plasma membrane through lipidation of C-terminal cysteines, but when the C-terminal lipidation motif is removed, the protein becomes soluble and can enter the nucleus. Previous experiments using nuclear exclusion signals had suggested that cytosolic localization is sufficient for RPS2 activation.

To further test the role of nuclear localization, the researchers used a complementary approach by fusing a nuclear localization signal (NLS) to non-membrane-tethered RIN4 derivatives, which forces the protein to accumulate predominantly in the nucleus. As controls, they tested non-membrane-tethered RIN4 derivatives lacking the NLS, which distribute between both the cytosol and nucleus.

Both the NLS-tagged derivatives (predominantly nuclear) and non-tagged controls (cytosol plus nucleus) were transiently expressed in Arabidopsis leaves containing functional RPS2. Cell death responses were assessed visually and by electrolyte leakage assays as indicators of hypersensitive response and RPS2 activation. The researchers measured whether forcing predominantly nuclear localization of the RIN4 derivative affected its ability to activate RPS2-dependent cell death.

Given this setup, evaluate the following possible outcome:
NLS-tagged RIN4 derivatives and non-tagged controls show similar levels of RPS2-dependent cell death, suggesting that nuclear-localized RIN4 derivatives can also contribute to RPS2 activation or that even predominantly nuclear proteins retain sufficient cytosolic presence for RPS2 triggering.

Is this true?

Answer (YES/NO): NO